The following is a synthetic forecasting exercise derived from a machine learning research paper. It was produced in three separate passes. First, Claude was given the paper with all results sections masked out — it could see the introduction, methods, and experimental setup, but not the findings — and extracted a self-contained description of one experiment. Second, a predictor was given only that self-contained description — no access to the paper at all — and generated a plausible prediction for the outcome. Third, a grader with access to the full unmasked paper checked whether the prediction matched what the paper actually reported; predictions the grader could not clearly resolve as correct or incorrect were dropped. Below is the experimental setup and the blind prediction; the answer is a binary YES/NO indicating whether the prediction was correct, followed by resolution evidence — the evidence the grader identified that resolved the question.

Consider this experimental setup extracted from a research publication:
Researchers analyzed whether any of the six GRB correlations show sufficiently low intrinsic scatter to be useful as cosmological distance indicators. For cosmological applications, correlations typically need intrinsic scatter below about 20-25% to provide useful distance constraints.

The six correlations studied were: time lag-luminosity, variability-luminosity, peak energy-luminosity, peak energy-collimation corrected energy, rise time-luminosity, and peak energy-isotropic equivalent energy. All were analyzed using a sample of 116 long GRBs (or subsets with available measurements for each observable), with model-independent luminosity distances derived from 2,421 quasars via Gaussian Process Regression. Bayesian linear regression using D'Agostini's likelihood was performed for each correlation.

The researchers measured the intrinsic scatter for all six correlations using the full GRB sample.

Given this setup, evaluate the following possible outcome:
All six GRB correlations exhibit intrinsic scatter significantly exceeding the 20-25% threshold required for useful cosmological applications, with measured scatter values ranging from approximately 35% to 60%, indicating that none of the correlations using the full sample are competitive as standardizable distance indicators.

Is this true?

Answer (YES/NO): NO